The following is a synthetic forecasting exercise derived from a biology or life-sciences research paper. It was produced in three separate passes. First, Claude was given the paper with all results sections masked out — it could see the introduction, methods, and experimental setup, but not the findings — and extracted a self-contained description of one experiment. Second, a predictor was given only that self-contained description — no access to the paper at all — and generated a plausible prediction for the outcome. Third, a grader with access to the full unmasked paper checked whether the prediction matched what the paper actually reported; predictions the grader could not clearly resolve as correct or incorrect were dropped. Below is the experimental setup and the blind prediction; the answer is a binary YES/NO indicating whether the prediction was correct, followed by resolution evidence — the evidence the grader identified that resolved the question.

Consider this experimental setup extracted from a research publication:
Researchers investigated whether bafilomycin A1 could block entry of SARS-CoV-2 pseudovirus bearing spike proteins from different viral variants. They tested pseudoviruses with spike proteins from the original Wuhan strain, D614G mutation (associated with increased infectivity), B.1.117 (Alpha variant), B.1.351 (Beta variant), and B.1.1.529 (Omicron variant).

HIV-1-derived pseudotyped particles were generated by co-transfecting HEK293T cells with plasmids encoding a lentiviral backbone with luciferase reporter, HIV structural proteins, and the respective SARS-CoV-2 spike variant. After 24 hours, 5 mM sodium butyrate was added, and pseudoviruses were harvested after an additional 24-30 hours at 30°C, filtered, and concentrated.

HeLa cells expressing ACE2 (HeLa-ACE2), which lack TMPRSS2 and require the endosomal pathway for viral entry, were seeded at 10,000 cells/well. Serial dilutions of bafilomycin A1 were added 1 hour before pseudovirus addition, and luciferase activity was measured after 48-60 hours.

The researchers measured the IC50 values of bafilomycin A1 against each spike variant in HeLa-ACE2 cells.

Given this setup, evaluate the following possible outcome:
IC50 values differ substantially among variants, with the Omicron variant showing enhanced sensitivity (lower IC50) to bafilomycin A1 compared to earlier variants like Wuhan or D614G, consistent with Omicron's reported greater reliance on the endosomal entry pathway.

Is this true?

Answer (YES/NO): NO